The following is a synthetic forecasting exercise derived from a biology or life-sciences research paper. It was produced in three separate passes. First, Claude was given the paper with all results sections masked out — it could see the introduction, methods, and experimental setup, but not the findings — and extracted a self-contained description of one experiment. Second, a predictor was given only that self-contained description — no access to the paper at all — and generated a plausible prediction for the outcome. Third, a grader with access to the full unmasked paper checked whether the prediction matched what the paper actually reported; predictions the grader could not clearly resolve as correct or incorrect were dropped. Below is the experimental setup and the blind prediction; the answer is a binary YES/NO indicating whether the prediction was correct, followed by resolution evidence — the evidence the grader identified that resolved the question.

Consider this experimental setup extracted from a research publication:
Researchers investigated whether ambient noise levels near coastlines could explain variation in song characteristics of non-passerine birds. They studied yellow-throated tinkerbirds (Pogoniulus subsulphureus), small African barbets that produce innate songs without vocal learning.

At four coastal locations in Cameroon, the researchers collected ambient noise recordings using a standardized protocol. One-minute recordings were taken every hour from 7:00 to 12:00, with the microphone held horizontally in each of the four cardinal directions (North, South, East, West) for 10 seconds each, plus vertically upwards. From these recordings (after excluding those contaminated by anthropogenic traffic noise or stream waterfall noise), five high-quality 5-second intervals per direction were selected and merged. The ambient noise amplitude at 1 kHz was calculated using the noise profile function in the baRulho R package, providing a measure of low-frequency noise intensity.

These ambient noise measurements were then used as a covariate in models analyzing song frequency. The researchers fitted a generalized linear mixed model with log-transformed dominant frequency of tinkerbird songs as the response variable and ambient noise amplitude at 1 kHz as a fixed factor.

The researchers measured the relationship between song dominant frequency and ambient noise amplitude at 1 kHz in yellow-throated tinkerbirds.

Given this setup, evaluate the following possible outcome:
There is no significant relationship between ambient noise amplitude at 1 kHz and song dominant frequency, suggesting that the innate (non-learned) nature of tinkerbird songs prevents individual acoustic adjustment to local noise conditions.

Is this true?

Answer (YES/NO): NO